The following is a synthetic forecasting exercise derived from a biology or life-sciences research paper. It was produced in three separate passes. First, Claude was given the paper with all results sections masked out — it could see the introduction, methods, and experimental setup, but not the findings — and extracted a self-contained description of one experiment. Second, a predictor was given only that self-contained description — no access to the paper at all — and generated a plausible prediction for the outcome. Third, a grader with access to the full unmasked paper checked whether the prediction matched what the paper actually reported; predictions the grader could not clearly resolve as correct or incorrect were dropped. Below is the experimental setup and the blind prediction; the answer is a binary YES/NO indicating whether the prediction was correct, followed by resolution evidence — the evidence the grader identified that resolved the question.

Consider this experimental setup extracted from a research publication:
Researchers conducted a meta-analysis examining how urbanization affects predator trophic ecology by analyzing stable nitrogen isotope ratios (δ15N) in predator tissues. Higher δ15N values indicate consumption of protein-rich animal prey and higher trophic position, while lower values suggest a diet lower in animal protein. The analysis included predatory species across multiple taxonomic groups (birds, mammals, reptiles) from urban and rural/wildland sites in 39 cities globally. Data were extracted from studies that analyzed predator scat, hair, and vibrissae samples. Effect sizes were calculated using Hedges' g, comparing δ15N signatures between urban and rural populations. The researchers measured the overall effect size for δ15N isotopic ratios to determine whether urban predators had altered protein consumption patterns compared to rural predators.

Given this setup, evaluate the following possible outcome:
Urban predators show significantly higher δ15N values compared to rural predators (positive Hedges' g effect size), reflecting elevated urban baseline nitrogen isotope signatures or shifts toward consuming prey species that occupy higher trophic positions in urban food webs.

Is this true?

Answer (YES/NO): NO